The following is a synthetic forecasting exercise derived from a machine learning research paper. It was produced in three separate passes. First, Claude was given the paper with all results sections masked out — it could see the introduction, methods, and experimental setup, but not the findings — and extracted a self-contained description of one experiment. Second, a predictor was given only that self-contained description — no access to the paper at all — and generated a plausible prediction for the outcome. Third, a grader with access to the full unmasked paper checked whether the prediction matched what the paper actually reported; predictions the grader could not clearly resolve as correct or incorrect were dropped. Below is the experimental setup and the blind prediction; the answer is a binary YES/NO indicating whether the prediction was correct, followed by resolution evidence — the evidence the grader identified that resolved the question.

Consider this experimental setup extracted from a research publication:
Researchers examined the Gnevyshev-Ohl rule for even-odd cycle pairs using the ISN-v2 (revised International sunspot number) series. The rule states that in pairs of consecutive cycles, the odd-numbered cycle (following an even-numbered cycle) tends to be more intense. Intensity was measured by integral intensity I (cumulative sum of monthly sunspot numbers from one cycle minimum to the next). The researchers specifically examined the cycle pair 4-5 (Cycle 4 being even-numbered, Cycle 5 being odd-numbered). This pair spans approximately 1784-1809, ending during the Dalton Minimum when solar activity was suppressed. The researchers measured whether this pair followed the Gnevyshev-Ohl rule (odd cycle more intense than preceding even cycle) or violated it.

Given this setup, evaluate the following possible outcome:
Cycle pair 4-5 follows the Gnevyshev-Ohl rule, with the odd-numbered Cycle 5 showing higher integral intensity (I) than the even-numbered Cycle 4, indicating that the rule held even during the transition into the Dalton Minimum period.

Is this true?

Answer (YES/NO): NO